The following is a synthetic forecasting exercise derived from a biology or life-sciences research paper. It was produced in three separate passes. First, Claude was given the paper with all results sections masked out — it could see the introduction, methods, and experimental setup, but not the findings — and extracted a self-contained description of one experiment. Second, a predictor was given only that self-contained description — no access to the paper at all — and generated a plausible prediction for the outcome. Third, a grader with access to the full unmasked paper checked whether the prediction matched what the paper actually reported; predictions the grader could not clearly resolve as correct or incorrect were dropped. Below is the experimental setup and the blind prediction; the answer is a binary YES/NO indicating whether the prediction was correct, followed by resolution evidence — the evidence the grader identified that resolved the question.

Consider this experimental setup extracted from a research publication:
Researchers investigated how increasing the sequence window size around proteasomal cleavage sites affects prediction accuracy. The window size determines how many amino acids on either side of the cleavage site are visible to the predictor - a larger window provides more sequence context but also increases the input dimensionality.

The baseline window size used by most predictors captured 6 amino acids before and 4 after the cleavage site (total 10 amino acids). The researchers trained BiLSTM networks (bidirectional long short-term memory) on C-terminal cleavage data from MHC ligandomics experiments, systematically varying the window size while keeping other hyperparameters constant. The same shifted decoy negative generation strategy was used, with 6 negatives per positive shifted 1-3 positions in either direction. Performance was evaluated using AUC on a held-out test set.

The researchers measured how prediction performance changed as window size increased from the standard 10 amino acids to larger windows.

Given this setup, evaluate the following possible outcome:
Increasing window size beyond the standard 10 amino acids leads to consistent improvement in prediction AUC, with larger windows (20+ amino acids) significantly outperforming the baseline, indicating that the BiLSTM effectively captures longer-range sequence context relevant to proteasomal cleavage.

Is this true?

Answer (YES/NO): NO